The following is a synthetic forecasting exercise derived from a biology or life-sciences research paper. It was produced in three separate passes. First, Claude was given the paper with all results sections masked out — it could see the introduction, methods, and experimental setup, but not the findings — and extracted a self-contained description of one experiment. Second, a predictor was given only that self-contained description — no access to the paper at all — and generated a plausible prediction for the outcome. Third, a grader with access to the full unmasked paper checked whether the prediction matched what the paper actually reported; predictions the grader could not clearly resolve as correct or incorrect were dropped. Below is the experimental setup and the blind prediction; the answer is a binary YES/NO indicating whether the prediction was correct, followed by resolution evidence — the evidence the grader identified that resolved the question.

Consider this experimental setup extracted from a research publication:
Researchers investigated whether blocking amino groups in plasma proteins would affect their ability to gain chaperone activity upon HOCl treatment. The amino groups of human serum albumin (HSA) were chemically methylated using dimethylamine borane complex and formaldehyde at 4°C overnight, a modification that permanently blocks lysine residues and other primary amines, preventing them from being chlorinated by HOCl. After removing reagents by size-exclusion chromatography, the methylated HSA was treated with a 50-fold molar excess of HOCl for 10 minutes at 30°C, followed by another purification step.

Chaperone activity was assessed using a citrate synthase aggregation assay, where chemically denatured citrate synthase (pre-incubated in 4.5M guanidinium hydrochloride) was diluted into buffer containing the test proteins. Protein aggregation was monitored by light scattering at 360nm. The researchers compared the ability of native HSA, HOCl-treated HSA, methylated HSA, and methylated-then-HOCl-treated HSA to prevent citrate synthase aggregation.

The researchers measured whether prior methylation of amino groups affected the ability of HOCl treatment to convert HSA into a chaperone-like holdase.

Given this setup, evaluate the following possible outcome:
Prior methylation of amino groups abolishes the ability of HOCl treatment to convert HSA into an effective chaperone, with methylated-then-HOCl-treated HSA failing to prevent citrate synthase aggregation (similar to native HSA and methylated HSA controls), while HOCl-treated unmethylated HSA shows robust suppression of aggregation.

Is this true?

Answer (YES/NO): YES